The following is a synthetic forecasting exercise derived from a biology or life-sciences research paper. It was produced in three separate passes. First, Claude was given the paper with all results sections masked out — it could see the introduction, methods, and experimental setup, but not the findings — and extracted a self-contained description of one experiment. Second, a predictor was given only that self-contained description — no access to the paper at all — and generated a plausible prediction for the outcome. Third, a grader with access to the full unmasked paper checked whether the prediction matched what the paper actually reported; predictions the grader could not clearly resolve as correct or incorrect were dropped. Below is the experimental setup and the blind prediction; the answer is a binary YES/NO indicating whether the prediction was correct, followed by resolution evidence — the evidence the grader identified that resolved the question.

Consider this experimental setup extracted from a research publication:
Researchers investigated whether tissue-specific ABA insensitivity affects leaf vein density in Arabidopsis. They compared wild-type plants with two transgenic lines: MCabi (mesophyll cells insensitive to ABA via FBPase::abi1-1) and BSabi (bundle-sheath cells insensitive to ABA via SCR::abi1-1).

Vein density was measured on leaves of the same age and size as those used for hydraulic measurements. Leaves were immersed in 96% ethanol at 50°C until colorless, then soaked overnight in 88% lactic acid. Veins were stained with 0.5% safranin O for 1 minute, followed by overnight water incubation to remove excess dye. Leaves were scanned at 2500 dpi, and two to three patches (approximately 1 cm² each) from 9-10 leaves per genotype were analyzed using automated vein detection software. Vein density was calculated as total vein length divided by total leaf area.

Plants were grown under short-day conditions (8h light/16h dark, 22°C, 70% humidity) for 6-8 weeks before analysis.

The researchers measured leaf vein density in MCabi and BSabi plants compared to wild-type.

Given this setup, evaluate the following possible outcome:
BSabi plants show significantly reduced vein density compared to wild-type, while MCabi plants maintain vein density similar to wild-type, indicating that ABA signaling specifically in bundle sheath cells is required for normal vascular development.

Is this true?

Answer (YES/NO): NO